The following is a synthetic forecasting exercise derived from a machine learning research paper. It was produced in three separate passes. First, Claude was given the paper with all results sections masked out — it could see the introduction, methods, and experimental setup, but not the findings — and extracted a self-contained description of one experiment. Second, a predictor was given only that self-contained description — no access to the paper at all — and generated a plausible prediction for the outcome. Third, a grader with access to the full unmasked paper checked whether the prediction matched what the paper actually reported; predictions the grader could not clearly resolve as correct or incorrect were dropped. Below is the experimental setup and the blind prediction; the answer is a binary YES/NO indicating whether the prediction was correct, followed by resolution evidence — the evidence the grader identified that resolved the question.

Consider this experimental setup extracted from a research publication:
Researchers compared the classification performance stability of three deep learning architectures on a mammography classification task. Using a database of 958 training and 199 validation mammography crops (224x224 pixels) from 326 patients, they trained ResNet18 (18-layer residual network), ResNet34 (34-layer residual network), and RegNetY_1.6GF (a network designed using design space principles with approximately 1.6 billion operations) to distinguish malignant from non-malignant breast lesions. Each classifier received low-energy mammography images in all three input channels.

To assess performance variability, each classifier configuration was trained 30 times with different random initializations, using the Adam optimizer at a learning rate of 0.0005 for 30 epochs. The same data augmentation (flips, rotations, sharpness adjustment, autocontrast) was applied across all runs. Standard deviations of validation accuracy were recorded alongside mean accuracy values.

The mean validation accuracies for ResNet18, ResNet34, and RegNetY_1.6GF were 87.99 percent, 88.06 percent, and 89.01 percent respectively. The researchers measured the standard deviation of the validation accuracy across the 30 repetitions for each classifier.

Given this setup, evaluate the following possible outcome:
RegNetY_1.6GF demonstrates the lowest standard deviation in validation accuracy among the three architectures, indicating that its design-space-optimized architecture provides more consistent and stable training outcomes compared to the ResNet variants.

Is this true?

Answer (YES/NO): NO